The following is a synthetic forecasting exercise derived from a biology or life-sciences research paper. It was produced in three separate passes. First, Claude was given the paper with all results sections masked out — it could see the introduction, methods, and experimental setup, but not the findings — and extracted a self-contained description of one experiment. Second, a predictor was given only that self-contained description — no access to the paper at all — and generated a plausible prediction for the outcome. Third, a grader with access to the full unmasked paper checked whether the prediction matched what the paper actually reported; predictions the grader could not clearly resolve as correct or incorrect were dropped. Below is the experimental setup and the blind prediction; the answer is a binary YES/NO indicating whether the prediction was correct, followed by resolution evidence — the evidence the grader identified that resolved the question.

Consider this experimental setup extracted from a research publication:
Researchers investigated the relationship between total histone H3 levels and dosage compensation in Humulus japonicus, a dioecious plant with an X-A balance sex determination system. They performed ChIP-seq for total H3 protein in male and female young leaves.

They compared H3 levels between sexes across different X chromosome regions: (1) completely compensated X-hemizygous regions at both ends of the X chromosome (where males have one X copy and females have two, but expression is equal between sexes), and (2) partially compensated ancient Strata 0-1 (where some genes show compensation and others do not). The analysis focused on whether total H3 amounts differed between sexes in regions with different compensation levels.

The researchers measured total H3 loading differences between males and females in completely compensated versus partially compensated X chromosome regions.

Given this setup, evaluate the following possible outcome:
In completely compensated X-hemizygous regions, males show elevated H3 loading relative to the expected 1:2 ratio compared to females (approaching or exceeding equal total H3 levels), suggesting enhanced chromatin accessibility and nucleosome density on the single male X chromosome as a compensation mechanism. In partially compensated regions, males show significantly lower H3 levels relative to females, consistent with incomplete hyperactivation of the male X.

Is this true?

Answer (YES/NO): NO